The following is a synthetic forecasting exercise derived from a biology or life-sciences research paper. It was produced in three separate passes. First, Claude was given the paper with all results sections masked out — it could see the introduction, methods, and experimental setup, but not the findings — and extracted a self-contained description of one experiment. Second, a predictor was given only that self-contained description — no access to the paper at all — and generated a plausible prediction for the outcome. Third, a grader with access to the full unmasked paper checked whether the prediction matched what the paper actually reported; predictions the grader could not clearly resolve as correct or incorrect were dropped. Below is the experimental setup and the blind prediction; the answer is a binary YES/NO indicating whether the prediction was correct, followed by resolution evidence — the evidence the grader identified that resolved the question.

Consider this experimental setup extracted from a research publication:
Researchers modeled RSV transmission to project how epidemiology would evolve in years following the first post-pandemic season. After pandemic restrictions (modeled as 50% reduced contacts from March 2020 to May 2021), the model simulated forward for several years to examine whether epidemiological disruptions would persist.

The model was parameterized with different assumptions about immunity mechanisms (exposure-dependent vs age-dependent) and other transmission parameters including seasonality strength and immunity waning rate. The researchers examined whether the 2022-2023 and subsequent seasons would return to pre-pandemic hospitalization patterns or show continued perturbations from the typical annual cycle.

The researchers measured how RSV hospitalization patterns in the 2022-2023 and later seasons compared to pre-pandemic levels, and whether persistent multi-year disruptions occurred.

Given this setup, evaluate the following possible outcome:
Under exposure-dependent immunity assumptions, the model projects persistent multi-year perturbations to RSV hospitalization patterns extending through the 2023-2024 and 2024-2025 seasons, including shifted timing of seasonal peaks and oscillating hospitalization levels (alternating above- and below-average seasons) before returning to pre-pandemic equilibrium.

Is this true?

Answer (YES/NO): NO